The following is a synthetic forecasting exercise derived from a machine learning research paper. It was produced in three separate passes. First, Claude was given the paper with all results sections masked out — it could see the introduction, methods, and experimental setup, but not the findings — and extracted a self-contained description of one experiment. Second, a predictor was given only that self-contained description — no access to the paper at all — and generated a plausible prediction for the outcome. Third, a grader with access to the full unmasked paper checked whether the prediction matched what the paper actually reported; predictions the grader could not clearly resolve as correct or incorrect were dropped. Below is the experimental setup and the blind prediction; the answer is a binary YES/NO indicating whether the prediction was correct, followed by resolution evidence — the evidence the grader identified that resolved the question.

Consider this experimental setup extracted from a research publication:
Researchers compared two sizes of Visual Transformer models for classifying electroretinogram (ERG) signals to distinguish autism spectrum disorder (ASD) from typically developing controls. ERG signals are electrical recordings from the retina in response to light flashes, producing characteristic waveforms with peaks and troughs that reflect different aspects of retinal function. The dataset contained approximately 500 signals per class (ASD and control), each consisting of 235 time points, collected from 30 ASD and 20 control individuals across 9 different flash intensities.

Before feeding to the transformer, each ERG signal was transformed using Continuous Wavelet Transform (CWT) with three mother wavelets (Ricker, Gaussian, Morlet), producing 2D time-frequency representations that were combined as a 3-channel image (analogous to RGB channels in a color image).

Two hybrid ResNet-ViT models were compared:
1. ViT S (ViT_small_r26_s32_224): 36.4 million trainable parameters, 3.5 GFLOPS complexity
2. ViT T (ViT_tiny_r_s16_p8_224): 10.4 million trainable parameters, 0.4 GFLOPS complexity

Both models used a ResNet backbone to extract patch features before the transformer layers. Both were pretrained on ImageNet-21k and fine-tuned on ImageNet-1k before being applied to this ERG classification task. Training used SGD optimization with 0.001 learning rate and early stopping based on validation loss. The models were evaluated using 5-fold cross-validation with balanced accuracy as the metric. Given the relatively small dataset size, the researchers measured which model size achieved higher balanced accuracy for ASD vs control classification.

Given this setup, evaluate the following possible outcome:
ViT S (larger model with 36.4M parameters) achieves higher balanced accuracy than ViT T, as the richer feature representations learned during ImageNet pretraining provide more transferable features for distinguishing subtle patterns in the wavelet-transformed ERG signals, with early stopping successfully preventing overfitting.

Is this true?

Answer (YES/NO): YES